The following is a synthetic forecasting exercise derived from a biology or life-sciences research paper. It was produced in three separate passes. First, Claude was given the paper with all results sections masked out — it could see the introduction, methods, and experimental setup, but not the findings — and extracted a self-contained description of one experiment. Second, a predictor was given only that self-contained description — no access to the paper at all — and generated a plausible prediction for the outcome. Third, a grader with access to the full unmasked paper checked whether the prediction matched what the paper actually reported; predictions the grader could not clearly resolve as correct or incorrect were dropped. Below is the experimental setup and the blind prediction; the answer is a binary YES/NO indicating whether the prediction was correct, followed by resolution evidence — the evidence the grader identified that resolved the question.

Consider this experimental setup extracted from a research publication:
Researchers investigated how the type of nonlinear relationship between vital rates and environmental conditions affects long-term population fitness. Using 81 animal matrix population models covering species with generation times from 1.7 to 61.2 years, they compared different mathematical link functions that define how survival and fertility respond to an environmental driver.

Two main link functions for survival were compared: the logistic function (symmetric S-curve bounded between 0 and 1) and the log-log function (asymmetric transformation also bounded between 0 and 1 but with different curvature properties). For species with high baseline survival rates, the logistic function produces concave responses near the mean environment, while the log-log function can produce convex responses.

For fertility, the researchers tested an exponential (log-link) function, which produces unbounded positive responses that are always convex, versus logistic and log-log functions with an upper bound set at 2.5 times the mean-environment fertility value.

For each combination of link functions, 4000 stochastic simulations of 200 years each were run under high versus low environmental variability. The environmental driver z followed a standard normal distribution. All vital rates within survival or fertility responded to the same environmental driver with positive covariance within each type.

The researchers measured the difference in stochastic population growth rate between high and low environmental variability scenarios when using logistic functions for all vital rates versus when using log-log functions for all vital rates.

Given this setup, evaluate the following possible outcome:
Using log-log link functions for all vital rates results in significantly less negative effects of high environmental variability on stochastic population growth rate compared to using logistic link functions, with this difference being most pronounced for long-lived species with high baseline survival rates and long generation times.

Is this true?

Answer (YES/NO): NO